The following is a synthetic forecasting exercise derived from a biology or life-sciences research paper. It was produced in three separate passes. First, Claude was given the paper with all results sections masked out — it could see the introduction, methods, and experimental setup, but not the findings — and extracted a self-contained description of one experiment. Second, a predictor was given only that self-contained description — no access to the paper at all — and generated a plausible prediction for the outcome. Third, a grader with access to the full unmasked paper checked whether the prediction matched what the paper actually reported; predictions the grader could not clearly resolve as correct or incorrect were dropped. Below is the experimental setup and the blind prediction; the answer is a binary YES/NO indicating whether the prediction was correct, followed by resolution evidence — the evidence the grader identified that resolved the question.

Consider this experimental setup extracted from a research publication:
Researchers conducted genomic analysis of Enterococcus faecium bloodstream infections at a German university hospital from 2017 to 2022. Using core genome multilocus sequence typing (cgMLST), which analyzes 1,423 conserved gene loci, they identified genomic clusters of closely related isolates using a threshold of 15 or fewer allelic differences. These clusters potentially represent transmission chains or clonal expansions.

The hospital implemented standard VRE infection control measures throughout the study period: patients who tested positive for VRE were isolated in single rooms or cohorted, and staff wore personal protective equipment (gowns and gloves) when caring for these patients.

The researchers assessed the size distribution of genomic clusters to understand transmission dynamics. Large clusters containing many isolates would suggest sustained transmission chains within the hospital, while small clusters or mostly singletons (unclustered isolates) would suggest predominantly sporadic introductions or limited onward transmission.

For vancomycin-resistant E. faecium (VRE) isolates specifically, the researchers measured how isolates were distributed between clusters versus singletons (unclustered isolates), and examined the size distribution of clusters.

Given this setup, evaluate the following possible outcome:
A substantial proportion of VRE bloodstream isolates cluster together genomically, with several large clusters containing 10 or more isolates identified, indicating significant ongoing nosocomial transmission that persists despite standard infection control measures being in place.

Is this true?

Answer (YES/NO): YES